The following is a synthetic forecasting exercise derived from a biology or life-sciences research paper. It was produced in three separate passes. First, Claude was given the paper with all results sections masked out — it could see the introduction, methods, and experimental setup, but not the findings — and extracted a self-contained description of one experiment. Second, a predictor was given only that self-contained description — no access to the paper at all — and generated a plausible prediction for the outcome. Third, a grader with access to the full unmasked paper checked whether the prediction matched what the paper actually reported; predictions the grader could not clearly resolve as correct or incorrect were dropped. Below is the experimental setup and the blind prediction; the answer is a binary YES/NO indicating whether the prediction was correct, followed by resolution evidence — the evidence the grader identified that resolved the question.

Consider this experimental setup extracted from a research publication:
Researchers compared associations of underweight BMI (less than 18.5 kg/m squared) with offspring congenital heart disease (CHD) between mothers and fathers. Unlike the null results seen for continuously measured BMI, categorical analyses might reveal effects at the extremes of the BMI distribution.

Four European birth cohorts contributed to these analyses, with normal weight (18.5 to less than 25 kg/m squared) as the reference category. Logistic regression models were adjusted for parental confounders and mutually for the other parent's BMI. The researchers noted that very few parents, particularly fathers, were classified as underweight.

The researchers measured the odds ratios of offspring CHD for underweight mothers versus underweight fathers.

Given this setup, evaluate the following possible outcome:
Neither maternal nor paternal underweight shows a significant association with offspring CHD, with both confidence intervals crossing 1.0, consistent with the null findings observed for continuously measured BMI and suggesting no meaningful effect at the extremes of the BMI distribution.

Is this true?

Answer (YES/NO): NO